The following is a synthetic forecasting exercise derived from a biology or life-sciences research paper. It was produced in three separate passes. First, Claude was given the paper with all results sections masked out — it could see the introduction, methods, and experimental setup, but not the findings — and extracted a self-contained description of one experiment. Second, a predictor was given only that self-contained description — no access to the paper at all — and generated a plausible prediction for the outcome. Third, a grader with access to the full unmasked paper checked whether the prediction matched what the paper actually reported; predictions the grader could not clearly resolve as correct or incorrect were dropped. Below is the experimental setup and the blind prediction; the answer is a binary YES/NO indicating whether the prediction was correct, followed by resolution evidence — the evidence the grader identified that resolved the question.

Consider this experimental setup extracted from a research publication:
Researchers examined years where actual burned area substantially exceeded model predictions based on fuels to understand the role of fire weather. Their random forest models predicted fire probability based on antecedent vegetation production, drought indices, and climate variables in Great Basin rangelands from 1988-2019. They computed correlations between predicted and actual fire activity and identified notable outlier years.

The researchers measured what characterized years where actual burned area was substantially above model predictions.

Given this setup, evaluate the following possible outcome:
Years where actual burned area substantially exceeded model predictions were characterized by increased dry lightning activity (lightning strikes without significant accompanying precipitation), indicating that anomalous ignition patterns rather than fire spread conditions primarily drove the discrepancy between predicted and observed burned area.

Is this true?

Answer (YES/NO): NO